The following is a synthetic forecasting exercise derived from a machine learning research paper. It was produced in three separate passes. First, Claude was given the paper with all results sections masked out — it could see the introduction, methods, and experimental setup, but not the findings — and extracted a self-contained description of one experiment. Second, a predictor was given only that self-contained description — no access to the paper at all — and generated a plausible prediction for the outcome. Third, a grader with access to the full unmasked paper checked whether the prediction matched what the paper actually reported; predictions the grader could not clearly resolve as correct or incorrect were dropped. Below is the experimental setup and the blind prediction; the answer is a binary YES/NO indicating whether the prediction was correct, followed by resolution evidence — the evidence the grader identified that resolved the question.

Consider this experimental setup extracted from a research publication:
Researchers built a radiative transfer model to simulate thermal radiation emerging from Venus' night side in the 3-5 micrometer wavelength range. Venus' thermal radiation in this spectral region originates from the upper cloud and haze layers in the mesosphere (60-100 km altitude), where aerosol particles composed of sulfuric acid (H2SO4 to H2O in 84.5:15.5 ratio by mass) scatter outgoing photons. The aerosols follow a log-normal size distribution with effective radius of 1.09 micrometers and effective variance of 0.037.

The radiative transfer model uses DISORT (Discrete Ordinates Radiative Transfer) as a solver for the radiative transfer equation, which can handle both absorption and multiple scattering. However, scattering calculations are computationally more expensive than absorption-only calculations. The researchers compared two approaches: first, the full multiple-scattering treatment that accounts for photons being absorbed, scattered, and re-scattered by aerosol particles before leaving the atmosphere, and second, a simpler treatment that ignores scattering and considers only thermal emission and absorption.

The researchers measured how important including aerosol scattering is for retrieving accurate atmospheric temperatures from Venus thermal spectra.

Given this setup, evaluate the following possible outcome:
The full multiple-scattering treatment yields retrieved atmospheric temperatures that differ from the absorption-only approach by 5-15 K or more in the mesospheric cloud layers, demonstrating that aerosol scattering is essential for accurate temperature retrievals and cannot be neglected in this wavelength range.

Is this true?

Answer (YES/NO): YES